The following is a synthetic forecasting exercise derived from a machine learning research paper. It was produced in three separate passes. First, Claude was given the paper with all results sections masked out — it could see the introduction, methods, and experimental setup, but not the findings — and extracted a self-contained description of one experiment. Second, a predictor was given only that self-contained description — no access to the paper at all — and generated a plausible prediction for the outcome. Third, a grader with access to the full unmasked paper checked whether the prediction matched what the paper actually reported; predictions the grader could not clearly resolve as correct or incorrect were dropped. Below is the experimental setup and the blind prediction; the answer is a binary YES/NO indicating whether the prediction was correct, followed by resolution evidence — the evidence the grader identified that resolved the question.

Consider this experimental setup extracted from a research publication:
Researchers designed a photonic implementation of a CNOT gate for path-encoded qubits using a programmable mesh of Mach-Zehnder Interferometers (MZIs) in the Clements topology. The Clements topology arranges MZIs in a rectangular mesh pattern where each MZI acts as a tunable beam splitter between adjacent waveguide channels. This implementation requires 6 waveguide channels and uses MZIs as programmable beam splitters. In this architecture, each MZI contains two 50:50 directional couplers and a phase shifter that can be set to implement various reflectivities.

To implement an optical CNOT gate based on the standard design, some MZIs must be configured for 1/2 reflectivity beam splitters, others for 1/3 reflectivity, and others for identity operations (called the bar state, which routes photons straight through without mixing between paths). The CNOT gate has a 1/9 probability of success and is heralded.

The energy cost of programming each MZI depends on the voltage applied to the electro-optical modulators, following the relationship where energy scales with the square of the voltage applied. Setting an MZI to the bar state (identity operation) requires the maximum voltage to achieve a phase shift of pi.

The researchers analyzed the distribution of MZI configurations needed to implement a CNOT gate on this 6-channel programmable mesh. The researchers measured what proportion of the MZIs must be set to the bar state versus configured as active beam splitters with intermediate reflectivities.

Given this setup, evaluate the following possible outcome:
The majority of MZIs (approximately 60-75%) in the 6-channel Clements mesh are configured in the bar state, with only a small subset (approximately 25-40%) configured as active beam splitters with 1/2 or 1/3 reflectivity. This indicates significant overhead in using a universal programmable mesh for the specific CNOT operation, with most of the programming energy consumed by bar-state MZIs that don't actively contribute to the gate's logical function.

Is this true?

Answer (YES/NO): YES